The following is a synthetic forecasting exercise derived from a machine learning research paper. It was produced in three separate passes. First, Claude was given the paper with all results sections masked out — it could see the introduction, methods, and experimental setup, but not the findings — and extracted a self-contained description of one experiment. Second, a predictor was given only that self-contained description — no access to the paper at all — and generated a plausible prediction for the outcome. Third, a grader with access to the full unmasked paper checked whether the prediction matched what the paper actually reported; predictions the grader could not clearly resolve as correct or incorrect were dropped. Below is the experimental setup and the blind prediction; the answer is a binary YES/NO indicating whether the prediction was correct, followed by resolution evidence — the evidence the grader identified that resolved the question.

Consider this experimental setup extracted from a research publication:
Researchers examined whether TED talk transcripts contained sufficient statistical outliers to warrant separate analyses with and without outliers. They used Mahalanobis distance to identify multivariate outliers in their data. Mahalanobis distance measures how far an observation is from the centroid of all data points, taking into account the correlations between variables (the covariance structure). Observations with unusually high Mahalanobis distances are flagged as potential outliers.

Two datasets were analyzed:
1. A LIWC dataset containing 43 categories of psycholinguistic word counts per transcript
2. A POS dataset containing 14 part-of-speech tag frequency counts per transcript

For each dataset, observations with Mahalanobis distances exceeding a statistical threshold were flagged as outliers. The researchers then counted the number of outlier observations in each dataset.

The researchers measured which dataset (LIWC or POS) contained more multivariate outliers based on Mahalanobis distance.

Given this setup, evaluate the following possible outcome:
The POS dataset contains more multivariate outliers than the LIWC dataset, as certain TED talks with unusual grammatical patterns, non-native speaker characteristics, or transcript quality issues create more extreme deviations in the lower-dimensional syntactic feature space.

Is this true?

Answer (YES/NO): NO